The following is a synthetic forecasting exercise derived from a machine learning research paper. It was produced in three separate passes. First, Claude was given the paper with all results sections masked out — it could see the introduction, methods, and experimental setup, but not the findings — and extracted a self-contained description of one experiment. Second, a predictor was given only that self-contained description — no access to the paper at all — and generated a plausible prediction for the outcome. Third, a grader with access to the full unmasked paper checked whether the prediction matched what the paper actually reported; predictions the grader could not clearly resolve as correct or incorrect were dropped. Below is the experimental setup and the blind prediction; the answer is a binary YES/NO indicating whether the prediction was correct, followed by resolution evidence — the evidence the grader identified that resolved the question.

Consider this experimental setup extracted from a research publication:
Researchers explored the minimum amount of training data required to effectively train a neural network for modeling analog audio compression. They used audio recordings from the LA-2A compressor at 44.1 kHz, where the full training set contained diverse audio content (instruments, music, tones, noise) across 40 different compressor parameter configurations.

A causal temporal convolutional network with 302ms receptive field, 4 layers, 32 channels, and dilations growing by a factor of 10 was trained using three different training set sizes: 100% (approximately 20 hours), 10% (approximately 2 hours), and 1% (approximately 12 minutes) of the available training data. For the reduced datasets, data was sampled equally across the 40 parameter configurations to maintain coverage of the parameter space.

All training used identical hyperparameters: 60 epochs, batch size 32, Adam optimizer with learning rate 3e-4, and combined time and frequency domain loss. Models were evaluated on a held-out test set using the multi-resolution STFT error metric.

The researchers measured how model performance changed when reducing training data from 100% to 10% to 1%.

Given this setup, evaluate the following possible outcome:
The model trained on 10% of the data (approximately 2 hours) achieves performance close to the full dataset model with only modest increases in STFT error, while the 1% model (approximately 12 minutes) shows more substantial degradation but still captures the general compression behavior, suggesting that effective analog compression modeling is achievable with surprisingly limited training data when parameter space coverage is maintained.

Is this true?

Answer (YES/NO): NO